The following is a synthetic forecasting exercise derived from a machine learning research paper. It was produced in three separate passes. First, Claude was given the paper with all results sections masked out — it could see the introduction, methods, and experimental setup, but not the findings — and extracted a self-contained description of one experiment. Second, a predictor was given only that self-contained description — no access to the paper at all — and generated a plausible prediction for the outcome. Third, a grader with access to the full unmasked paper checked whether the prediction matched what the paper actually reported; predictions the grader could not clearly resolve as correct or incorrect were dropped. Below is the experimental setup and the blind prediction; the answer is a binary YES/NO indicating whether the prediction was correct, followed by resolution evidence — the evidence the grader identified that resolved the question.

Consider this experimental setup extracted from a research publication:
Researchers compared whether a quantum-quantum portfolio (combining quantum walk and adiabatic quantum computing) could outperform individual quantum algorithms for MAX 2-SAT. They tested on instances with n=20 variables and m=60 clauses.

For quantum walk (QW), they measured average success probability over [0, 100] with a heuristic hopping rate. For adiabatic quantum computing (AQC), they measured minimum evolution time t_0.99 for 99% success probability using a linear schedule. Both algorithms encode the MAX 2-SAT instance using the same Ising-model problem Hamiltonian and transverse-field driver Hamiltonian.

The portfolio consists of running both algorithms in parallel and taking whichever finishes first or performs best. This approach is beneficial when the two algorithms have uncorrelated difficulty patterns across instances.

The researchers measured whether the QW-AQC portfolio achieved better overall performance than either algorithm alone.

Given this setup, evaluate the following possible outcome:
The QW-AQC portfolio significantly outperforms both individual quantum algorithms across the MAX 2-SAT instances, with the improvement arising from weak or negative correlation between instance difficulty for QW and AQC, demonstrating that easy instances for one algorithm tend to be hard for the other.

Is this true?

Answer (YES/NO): NO